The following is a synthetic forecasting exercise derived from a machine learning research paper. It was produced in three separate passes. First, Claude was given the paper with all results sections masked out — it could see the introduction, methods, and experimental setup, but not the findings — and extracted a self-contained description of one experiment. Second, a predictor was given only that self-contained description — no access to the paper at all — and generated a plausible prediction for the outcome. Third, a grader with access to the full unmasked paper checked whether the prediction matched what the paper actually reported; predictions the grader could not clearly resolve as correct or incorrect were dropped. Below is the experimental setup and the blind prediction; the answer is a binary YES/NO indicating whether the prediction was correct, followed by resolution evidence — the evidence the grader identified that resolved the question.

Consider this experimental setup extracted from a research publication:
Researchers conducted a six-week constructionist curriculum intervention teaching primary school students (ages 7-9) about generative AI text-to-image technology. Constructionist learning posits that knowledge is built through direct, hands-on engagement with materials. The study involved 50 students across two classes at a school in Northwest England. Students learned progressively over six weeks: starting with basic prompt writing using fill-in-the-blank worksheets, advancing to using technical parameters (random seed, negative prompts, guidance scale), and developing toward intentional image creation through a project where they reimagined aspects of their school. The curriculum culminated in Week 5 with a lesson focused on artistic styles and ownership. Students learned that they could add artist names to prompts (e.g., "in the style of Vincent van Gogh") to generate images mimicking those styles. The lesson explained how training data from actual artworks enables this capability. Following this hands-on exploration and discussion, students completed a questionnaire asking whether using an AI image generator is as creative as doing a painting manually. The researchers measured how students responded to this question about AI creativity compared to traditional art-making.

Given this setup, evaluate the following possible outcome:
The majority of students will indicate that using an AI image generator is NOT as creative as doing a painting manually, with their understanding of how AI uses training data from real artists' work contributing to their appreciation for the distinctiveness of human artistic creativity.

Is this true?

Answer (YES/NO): NO